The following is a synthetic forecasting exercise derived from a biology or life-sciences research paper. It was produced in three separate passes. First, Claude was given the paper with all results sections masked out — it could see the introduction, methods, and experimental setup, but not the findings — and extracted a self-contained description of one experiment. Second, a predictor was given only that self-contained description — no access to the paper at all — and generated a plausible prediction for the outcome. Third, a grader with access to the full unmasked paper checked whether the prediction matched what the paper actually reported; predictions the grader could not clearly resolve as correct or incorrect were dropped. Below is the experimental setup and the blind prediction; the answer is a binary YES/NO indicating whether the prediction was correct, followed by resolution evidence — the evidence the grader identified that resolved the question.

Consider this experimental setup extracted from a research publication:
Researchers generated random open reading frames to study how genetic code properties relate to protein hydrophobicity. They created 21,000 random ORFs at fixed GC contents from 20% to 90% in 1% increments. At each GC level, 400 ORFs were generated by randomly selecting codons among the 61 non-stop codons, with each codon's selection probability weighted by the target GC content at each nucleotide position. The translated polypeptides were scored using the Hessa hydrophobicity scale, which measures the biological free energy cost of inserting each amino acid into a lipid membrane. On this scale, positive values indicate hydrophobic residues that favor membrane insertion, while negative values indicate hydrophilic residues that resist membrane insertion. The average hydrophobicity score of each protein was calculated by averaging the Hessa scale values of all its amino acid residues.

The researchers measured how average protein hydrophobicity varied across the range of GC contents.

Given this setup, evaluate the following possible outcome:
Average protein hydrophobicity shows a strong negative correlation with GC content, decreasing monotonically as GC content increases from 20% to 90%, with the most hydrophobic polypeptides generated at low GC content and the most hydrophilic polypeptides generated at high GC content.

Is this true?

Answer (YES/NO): NO